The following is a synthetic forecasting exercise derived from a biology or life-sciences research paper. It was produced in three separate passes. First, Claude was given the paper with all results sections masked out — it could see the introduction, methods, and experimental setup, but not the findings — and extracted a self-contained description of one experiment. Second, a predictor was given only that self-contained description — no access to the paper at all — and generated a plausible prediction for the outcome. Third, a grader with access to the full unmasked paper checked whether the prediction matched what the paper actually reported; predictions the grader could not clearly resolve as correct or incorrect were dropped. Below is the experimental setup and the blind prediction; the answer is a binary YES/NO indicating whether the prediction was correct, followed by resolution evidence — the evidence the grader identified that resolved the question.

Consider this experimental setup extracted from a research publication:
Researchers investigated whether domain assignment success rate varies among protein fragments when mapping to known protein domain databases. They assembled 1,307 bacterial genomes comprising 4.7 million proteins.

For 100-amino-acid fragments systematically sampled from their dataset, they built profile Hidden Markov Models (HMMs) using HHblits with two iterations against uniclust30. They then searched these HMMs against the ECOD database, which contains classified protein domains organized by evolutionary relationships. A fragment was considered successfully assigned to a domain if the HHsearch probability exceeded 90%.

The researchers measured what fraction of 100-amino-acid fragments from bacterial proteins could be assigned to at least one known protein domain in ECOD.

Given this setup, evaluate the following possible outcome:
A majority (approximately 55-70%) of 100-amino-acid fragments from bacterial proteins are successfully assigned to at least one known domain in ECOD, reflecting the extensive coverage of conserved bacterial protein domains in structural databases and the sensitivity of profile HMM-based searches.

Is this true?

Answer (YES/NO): YES